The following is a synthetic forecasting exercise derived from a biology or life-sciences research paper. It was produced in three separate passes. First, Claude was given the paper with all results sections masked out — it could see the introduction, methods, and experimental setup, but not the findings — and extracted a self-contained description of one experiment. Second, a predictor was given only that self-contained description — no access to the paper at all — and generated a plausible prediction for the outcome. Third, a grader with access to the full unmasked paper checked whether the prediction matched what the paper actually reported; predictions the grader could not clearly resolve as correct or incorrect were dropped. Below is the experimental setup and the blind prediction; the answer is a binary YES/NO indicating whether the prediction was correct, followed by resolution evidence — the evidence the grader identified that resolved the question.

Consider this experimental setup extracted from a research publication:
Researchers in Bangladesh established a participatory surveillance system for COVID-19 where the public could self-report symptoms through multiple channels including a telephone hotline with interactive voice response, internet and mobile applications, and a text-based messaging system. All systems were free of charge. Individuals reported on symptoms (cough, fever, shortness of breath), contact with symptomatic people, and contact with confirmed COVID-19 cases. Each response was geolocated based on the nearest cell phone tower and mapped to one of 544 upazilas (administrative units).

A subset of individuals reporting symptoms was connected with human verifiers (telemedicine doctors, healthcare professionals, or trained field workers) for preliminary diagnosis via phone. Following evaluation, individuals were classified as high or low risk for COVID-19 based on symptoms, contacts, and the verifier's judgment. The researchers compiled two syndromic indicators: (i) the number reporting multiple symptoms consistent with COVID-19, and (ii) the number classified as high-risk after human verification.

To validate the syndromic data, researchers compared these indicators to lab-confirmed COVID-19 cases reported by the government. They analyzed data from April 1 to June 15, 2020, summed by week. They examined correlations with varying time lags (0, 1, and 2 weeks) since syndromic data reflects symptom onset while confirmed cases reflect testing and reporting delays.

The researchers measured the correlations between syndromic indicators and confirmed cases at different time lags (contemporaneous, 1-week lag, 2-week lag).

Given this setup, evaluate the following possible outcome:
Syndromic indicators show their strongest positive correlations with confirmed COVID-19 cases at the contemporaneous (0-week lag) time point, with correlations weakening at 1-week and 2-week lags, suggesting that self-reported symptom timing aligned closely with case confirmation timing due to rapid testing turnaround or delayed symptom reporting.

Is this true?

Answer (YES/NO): YES